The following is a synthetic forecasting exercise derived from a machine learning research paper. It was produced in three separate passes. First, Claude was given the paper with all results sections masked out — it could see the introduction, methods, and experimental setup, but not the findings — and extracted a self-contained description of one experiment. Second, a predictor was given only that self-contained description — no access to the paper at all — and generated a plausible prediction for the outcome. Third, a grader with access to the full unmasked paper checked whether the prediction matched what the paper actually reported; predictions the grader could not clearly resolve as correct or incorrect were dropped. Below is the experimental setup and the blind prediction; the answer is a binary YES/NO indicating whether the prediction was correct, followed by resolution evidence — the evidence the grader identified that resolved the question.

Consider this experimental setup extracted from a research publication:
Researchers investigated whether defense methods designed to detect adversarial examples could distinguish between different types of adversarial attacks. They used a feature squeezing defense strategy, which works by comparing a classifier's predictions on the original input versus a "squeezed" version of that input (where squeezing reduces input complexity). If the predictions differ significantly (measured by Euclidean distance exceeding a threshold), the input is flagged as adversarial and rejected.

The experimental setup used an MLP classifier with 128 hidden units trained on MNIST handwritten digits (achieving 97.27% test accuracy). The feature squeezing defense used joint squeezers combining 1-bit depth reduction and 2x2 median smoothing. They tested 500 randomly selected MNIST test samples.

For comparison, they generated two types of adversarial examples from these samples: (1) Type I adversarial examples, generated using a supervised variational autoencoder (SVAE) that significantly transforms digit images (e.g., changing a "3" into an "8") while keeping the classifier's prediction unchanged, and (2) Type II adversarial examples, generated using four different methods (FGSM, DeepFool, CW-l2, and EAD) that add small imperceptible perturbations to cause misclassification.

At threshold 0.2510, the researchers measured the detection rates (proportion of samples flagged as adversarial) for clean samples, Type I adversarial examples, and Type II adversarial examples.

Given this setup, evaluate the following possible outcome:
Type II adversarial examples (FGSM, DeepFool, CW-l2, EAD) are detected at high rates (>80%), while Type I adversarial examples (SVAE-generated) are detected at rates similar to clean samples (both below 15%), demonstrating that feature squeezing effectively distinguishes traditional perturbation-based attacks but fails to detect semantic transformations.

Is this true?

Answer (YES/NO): NO